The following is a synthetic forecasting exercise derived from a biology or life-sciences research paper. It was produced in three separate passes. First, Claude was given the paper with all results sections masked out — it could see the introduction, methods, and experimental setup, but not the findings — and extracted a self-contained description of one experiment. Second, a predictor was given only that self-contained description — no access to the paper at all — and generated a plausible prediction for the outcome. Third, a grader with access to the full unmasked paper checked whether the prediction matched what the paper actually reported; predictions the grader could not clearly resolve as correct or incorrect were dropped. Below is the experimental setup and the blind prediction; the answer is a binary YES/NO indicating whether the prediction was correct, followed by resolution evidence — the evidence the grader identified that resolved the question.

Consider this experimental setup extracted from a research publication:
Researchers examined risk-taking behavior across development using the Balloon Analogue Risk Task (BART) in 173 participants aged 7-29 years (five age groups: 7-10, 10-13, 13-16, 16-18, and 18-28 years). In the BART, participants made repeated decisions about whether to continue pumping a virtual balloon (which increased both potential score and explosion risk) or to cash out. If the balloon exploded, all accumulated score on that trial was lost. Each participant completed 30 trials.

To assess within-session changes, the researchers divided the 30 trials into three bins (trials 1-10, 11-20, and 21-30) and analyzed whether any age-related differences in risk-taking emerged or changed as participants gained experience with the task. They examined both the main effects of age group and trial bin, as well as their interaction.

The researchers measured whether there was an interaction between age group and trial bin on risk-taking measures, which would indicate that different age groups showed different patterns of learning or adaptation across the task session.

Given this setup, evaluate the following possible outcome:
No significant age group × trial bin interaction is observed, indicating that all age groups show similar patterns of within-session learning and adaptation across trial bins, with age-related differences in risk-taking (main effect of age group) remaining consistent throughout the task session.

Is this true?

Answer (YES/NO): NO